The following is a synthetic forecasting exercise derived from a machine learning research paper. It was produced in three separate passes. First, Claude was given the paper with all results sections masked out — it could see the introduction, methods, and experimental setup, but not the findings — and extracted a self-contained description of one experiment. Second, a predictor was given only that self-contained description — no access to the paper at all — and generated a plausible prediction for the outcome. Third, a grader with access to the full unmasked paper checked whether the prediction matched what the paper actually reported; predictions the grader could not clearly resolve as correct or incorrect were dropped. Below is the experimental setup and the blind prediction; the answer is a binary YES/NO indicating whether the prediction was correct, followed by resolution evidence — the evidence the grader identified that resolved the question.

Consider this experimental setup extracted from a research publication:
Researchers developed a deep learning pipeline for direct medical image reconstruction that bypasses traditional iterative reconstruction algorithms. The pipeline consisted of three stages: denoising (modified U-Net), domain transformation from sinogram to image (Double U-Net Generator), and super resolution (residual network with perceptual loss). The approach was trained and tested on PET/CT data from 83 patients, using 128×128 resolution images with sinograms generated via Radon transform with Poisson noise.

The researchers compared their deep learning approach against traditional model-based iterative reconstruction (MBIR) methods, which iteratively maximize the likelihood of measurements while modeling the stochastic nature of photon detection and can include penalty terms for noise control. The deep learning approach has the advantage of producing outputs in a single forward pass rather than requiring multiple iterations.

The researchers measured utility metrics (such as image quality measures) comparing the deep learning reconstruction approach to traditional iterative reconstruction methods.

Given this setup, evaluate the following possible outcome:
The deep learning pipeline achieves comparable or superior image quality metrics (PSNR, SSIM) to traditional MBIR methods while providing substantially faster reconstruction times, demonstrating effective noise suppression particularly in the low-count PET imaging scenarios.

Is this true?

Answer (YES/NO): NO